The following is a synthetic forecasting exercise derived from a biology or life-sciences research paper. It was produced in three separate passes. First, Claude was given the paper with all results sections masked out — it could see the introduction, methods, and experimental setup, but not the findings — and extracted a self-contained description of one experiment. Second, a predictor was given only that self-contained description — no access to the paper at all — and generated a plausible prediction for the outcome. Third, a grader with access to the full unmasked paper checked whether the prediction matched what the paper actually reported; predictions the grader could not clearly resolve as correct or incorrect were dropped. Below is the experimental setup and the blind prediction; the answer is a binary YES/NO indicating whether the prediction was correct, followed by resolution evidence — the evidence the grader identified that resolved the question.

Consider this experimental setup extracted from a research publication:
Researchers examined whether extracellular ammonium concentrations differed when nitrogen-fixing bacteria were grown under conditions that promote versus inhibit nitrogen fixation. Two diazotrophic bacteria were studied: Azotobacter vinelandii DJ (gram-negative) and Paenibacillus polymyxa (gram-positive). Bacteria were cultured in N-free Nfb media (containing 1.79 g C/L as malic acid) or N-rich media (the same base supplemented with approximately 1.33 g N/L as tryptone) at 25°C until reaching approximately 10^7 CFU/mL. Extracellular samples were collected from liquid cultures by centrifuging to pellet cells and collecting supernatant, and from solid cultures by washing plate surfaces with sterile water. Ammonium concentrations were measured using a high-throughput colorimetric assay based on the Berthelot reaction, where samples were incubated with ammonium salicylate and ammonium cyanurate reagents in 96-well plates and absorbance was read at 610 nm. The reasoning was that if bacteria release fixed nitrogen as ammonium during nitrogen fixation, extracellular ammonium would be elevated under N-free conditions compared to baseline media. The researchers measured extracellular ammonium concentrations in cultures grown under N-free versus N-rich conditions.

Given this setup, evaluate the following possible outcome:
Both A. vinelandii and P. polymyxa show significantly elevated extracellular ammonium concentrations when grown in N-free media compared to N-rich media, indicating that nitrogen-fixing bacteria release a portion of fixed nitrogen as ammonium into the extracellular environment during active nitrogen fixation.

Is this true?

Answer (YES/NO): NO